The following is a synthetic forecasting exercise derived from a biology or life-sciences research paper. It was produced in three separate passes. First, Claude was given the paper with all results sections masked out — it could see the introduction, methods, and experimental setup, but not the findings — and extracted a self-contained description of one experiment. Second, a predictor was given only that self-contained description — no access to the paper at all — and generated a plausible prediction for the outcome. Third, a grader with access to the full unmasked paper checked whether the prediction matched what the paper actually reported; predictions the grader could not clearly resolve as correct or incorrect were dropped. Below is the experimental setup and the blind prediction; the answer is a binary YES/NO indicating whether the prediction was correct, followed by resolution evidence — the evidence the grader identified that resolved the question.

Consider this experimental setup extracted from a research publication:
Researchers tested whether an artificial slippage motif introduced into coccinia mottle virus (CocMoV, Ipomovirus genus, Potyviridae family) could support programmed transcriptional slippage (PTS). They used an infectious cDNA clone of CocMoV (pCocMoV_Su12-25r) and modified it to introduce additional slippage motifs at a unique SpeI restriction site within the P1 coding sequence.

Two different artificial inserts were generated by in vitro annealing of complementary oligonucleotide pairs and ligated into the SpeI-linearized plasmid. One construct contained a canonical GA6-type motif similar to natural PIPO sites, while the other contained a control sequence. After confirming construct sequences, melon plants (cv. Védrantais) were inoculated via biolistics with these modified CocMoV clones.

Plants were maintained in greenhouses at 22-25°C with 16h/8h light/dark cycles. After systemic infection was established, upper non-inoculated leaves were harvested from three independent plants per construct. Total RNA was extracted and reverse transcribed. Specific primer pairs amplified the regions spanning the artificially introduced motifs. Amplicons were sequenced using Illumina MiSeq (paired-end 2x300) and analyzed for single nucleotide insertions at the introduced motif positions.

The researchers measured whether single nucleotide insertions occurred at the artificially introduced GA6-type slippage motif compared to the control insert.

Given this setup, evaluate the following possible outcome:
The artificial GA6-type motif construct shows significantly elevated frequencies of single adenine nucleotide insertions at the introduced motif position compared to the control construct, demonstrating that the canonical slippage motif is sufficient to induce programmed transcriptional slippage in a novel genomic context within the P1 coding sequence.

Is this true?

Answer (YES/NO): NO